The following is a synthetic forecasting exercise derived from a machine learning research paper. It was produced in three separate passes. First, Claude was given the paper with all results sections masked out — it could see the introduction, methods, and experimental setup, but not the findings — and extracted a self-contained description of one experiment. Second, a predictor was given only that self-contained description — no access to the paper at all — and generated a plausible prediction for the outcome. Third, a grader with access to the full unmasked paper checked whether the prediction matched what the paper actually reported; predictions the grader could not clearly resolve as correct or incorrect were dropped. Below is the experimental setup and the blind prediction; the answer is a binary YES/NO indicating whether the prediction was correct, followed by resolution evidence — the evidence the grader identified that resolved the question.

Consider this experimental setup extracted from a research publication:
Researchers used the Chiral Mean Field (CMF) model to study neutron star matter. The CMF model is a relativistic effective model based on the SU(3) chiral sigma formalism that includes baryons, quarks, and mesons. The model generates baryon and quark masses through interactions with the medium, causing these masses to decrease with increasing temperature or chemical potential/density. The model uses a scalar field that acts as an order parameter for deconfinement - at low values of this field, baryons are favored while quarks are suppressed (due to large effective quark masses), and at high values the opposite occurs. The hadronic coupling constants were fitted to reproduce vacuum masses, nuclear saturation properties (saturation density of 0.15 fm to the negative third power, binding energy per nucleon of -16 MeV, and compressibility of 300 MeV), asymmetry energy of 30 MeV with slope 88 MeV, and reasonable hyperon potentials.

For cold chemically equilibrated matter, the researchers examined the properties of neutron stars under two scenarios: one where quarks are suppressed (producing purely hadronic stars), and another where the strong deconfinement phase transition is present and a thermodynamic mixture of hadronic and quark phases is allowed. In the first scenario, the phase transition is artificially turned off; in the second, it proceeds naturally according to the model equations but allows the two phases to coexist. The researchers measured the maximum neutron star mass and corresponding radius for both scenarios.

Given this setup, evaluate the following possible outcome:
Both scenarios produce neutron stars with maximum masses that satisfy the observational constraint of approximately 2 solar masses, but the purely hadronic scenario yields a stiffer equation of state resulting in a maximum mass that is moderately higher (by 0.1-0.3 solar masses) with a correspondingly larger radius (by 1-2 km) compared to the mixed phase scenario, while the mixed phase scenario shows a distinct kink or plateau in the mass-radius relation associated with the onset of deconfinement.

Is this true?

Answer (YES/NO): NO